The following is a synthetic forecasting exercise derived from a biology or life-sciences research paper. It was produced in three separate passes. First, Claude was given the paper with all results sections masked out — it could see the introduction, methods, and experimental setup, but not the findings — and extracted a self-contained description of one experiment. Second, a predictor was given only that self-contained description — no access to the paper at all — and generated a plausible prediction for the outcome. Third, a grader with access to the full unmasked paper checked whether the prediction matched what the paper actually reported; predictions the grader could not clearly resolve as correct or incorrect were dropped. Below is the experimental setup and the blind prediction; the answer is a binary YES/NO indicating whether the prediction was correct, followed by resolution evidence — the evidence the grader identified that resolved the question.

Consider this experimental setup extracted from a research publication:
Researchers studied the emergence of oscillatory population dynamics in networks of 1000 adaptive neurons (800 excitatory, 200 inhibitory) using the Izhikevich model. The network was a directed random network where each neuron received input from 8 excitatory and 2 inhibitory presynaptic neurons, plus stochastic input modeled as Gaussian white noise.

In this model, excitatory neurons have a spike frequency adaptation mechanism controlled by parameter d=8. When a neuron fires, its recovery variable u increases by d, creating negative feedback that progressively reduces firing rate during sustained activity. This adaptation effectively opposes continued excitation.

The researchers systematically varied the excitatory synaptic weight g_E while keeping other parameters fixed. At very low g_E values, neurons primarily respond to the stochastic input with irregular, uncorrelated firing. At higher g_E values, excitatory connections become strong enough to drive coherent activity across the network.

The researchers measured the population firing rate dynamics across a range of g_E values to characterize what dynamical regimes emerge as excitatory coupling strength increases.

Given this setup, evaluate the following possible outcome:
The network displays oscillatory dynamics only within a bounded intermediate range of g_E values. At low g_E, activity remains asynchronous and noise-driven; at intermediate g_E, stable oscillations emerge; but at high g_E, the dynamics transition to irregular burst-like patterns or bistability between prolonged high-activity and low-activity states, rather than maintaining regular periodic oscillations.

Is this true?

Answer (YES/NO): NO